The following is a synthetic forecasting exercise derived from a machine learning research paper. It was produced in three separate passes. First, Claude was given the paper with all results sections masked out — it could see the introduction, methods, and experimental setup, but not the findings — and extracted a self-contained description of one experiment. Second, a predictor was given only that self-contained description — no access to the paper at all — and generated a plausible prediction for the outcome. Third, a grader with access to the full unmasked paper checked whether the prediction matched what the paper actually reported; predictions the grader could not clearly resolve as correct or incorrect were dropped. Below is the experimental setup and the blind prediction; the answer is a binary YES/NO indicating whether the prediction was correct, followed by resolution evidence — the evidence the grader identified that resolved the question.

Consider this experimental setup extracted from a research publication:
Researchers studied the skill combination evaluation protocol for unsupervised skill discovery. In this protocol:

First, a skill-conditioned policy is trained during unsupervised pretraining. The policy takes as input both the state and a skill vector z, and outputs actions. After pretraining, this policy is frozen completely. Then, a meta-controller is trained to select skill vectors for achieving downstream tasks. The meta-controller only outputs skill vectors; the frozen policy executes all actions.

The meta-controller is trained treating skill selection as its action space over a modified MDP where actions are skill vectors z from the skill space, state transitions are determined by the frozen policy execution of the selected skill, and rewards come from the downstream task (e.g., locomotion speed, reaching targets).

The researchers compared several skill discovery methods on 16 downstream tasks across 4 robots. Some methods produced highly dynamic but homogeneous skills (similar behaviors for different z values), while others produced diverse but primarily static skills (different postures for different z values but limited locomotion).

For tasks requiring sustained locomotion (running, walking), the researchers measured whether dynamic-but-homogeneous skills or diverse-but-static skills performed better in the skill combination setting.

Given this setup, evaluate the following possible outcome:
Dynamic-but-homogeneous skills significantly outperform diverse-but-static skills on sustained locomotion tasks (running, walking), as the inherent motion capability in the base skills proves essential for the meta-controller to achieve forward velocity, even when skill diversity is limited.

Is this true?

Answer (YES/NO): NO